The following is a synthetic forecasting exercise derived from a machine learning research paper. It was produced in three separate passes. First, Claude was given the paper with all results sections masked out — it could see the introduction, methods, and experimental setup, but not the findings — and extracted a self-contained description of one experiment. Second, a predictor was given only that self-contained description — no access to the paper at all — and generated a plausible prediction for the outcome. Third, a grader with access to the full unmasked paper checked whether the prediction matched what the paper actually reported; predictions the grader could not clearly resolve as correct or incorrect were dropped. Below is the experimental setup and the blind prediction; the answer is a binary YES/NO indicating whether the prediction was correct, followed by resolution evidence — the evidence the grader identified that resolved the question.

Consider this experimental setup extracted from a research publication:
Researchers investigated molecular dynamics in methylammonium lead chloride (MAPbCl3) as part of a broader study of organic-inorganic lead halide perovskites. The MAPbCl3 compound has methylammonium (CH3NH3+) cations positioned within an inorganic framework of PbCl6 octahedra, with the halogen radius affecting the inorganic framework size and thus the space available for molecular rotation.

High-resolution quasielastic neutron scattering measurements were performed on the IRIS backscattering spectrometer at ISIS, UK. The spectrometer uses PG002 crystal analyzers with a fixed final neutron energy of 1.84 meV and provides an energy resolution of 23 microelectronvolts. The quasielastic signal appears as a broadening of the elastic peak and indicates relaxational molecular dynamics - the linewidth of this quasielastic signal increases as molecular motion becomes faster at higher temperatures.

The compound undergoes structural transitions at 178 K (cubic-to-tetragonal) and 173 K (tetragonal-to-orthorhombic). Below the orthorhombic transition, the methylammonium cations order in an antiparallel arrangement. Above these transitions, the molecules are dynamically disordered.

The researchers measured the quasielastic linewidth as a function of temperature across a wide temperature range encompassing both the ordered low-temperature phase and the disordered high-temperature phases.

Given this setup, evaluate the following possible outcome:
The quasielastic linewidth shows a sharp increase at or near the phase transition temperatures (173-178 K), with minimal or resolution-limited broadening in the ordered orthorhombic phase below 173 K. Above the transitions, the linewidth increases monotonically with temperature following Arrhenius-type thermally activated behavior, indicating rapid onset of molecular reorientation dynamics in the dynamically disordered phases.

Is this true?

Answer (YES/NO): NO